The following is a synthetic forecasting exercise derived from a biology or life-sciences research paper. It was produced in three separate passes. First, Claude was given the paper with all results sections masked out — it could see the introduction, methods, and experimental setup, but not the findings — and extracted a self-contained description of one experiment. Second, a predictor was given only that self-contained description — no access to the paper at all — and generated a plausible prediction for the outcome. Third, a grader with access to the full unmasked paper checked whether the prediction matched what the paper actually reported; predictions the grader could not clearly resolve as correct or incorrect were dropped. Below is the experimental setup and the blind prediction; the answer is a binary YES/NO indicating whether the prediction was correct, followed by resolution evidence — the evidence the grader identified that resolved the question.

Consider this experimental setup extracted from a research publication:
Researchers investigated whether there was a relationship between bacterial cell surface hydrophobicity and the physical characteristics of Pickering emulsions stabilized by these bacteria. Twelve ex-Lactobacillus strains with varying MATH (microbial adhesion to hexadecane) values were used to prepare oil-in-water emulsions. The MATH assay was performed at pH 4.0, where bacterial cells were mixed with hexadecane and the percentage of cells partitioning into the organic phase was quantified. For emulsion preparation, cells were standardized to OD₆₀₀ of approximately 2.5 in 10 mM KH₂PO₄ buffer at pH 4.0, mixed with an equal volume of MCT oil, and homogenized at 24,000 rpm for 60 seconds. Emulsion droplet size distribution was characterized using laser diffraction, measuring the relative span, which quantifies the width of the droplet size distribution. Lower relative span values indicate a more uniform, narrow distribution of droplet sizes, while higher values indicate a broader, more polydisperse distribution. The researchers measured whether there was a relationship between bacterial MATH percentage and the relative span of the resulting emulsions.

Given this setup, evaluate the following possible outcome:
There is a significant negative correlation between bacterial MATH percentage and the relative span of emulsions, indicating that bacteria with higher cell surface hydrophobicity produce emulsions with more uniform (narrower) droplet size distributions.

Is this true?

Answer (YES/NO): NO